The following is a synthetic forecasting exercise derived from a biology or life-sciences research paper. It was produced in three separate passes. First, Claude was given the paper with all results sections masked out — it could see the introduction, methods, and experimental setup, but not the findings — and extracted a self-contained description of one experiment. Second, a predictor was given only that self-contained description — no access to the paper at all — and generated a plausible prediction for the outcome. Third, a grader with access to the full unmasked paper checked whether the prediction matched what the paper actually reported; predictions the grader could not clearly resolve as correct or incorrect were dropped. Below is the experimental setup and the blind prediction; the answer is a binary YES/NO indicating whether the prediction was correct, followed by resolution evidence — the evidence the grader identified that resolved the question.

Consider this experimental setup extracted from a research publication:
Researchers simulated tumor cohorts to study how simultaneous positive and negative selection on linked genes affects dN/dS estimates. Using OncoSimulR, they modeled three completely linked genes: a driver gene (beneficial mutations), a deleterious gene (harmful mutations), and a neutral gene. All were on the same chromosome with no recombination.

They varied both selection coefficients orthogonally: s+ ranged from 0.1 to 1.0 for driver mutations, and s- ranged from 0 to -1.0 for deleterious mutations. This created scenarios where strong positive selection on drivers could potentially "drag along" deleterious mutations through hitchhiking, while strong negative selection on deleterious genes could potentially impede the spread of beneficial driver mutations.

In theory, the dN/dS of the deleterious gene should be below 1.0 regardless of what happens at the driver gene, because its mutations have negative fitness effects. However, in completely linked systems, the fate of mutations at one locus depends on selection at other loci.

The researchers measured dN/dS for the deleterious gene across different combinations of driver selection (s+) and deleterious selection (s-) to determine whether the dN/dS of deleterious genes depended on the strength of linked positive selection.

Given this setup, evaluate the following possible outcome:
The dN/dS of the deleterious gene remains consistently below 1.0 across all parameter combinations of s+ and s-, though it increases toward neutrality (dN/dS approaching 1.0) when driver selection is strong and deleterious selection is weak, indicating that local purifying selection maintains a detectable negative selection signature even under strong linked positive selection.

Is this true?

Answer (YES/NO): NO